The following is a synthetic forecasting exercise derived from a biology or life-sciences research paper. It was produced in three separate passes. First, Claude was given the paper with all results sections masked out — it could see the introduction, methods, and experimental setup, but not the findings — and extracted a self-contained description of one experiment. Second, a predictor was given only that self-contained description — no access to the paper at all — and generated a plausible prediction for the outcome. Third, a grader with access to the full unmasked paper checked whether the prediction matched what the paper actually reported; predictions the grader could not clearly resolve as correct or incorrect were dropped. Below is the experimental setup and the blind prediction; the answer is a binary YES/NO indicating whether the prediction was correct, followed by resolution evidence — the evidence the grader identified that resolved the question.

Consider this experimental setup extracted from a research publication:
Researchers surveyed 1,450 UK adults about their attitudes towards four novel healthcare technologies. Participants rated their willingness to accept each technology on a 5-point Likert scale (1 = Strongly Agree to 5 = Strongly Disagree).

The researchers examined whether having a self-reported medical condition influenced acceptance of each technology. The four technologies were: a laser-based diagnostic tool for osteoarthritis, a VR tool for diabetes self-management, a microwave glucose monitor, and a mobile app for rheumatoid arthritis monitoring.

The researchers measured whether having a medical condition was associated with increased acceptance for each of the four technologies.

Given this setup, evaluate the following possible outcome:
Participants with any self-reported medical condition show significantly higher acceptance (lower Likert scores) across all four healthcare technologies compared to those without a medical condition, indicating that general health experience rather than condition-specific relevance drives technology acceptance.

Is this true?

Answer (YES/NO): NO